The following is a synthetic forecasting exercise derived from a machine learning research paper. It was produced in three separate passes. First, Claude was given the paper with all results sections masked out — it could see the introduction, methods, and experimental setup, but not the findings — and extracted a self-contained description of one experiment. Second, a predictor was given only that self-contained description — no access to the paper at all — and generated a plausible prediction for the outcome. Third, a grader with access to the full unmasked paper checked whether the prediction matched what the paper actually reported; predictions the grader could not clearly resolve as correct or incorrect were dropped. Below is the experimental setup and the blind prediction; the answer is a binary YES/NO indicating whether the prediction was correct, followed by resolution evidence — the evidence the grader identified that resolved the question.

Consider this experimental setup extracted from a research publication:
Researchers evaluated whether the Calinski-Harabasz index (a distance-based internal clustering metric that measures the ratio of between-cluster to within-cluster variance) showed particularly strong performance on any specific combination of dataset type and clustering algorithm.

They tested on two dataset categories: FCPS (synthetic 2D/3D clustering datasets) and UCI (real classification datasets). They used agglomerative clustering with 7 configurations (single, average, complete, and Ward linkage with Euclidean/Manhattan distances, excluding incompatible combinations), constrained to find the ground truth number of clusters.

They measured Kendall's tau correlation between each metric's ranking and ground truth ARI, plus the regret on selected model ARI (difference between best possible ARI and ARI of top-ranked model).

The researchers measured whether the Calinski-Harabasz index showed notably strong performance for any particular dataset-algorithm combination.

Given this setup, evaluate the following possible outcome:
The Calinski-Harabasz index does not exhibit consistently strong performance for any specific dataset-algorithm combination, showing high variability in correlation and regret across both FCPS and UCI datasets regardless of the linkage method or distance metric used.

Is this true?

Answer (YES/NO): NO